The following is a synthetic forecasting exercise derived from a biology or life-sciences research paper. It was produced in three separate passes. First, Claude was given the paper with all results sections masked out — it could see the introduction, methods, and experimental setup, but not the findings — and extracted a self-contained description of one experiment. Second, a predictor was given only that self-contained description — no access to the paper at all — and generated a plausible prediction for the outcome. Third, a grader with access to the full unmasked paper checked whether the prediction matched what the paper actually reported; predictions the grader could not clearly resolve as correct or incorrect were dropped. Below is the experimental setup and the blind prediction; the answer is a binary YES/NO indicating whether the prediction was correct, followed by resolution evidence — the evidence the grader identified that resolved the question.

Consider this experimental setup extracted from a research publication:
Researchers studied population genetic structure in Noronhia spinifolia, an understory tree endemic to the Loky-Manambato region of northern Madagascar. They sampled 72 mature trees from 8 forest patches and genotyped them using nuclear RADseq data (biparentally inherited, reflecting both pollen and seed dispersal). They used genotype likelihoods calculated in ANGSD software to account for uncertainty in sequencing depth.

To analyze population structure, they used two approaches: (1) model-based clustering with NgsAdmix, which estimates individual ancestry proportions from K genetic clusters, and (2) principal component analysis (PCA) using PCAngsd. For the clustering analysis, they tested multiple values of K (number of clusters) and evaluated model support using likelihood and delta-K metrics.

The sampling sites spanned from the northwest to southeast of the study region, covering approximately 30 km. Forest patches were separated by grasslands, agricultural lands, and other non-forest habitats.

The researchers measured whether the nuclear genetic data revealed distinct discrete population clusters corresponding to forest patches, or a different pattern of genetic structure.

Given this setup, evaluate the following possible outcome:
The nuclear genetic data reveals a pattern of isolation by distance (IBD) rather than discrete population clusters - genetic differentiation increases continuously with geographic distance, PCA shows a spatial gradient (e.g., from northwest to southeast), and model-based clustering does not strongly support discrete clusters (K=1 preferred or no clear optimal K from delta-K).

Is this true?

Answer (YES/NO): YES